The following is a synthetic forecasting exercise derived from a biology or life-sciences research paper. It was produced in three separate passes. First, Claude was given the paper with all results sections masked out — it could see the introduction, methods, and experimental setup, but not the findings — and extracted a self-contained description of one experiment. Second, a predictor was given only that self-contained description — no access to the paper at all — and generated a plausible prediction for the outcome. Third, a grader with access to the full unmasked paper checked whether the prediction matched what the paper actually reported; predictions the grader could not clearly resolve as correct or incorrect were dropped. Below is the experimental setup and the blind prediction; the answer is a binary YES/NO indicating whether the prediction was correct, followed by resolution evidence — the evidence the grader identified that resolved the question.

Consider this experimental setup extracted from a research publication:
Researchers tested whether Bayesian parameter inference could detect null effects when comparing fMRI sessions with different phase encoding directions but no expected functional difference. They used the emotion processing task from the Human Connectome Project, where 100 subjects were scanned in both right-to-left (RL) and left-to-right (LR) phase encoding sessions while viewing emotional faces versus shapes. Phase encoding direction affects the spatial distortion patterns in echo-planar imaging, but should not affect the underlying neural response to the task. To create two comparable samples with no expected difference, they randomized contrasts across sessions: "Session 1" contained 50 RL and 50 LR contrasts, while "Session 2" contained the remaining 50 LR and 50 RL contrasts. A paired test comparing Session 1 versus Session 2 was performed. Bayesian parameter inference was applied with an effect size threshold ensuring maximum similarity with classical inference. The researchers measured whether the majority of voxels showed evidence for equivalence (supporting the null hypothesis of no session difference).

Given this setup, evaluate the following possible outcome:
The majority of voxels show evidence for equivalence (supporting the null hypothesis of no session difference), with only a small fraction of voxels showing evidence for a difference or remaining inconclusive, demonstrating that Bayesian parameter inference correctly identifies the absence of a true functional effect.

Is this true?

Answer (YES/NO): YES